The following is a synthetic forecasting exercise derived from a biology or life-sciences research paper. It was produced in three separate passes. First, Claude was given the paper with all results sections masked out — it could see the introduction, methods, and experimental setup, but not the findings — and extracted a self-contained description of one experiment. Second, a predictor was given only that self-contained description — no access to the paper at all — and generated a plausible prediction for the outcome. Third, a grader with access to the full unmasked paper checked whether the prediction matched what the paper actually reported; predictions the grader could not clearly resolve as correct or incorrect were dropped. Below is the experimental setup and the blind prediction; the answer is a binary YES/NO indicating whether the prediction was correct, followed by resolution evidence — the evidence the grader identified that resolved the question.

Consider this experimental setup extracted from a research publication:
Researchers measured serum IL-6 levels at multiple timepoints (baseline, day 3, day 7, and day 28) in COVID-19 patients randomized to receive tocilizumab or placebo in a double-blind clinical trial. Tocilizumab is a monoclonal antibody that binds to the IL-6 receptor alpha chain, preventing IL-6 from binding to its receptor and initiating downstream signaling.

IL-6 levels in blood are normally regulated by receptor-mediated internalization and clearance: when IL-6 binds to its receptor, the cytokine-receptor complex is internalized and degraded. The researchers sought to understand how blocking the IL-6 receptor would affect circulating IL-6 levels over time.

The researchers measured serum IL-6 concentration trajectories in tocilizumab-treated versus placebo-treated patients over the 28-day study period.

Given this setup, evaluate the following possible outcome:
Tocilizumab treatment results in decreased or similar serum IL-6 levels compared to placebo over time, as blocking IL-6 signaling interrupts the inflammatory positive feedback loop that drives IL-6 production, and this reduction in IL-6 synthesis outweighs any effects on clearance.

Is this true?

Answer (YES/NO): NO